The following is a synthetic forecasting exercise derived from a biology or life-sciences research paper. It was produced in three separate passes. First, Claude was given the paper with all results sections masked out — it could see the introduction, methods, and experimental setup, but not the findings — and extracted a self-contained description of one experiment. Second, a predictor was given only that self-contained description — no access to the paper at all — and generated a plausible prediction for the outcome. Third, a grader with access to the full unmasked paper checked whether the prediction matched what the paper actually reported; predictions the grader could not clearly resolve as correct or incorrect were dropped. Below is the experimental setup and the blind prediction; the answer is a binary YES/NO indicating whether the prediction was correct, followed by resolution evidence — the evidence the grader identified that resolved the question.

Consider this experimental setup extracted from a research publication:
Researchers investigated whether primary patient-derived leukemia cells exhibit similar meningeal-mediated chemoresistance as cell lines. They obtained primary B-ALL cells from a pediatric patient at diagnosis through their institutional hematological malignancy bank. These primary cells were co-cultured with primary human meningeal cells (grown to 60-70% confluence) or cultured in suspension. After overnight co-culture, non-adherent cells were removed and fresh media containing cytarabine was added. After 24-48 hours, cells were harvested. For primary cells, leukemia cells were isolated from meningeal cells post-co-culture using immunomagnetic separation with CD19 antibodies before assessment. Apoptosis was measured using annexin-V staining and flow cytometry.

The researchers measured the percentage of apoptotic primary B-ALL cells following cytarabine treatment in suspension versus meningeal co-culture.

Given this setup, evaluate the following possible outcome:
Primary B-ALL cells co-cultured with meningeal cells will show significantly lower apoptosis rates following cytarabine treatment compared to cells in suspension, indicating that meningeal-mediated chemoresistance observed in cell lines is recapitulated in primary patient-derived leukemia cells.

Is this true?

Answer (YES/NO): YES